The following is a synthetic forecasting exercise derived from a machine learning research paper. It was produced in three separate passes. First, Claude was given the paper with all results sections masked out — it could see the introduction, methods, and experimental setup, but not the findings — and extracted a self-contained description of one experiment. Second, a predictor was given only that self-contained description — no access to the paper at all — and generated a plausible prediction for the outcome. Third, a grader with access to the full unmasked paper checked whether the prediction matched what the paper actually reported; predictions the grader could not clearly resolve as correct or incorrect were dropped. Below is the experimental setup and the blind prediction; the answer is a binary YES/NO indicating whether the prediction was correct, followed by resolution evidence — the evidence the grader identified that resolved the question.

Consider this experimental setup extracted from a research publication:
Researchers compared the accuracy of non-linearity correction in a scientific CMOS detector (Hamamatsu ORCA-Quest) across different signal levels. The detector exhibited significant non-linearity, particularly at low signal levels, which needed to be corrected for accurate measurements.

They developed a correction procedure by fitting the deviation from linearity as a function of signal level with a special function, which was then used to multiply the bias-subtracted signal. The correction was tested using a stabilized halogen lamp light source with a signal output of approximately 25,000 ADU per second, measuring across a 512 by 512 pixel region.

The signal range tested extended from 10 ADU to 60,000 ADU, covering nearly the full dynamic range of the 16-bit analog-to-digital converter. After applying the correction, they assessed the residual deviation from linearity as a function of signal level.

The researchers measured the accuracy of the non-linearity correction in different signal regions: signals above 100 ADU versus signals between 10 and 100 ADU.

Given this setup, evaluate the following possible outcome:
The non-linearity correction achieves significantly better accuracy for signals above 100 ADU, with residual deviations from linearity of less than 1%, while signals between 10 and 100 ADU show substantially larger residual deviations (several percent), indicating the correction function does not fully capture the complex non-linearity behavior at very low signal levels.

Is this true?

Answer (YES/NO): NO